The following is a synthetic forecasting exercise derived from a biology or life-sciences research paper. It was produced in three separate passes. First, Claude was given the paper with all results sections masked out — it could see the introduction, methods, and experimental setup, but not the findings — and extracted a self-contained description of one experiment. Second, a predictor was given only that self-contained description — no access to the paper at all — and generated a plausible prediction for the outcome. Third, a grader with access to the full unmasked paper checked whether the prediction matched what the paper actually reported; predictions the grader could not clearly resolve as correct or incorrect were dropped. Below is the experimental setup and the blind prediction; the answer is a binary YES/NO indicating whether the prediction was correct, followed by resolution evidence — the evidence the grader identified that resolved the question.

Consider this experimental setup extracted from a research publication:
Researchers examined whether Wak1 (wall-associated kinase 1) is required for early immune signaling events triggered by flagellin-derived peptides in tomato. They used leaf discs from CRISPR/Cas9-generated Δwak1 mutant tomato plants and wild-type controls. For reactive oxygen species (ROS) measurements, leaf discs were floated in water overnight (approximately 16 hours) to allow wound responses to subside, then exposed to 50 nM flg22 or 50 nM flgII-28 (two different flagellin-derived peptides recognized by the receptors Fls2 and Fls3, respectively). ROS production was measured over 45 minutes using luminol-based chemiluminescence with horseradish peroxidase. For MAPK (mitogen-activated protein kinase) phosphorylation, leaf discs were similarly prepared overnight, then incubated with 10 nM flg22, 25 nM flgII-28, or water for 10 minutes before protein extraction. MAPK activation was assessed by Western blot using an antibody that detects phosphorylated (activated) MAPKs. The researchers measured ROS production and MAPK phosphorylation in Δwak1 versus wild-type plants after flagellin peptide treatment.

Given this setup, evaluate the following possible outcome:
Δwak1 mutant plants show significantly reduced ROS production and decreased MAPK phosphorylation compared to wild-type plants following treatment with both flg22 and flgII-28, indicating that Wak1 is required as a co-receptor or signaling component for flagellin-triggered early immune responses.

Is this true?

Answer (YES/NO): NO